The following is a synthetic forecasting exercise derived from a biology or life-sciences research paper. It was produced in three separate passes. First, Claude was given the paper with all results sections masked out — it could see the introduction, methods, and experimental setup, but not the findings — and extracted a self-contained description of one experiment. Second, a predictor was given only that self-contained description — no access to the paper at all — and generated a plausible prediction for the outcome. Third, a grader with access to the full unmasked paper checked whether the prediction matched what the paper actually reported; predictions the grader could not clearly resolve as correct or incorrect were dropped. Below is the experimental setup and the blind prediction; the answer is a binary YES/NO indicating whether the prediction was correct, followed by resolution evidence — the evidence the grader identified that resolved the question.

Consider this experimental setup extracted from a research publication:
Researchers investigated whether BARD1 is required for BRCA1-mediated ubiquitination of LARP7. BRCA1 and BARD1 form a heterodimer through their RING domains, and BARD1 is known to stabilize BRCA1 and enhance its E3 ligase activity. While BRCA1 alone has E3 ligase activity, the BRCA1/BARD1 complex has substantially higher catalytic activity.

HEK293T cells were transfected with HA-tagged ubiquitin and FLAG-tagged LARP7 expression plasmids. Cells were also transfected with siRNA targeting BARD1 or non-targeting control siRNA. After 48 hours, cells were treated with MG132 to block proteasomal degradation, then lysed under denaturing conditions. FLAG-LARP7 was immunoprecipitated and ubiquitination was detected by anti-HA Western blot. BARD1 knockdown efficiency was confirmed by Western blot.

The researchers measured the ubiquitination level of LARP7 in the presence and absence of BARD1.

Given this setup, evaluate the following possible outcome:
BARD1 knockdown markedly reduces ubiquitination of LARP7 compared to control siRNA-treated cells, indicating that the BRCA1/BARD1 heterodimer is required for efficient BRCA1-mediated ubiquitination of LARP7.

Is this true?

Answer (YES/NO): YES